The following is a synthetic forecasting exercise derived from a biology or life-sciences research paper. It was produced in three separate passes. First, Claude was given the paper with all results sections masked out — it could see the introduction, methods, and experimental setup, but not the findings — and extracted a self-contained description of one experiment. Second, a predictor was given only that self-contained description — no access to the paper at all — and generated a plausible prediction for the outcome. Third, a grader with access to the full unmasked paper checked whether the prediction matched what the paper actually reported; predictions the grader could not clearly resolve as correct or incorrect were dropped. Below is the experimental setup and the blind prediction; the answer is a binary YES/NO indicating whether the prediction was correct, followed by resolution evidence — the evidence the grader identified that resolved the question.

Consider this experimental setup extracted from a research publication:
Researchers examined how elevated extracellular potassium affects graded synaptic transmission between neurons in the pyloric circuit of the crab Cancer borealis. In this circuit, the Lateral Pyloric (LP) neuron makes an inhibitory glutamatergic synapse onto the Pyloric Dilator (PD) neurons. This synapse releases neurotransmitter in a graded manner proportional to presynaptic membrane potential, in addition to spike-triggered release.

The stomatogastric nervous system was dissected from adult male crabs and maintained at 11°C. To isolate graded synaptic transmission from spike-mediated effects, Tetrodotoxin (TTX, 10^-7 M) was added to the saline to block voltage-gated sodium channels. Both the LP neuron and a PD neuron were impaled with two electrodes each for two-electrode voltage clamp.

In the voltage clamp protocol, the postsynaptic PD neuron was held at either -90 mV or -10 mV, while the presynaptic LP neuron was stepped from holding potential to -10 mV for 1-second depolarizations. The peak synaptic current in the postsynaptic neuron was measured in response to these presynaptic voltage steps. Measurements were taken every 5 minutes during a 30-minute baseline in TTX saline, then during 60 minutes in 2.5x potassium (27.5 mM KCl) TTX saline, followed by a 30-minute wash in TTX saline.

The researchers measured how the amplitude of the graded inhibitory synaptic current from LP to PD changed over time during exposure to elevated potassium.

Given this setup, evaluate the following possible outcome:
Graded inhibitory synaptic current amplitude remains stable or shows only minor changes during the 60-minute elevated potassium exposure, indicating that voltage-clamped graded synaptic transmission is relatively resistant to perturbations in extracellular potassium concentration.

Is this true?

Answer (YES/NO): YES